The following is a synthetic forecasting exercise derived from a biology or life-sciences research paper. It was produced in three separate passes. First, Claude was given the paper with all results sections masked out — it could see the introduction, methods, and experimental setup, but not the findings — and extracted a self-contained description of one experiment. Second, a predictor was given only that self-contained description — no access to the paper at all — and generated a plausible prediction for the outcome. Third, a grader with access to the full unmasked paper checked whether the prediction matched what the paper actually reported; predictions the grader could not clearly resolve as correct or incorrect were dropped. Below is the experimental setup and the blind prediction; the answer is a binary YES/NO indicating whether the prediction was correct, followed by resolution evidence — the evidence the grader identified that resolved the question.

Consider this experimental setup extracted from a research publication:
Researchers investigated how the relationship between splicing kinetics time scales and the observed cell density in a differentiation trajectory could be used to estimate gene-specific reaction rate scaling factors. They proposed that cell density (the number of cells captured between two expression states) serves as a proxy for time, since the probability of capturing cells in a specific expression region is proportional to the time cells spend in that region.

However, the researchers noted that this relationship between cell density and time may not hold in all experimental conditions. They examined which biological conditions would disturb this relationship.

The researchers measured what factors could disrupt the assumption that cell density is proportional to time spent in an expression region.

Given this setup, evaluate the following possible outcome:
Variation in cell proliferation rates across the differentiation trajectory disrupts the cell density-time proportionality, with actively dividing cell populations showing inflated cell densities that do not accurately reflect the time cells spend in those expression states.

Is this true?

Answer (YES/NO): YES